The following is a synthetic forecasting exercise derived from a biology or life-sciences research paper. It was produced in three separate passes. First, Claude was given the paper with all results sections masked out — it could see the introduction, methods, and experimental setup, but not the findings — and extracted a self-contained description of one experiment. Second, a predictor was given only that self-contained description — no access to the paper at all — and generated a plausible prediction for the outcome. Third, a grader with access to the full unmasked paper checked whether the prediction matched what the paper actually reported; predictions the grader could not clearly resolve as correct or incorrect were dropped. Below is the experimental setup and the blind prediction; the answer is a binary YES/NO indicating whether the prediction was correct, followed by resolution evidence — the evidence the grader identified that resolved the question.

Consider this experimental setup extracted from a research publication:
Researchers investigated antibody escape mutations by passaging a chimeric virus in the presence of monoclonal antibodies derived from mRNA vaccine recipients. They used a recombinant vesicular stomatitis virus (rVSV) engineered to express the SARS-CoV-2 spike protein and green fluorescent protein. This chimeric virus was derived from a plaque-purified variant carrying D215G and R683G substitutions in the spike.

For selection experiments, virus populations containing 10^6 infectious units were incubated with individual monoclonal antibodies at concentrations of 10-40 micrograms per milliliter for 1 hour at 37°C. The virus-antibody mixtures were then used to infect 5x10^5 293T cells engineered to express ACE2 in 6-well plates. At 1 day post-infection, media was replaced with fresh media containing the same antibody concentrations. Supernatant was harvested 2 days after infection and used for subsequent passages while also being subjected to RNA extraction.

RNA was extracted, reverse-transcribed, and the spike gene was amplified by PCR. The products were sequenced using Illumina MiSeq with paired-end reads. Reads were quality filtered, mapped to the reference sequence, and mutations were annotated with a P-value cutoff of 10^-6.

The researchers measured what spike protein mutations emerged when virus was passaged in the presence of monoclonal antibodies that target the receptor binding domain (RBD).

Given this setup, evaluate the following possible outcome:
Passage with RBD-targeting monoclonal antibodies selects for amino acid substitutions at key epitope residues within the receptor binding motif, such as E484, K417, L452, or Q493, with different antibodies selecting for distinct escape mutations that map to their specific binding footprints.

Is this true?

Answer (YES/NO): YES